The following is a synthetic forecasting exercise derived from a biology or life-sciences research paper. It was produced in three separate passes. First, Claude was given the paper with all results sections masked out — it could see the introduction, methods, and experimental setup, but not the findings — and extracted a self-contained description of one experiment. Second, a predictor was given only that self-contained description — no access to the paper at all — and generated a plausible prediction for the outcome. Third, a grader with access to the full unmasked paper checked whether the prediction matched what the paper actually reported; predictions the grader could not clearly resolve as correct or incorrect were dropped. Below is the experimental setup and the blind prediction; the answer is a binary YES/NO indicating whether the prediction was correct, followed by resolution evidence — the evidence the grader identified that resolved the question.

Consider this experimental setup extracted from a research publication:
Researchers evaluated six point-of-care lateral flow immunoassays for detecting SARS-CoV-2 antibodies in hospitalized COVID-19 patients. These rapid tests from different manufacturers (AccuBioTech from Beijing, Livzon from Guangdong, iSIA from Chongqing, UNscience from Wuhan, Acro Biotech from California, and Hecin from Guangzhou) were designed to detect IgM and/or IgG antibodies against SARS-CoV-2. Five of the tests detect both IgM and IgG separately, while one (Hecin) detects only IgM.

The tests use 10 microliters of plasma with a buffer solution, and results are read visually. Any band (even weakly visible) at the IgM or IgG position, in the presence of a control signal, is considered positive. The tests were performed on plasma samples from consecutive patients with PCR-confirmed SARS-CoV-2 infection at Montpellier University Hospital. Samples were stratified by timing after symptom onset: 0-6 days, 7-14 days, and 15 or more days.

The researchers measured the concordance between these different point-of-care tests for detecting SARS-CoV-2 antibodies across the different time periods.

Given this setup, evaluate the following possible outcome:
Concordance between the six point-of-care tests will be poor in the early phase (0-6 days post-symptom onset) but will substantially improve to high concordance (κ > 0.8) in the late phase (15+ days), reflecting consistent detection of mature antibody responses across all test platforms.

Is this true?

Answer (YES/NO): NO